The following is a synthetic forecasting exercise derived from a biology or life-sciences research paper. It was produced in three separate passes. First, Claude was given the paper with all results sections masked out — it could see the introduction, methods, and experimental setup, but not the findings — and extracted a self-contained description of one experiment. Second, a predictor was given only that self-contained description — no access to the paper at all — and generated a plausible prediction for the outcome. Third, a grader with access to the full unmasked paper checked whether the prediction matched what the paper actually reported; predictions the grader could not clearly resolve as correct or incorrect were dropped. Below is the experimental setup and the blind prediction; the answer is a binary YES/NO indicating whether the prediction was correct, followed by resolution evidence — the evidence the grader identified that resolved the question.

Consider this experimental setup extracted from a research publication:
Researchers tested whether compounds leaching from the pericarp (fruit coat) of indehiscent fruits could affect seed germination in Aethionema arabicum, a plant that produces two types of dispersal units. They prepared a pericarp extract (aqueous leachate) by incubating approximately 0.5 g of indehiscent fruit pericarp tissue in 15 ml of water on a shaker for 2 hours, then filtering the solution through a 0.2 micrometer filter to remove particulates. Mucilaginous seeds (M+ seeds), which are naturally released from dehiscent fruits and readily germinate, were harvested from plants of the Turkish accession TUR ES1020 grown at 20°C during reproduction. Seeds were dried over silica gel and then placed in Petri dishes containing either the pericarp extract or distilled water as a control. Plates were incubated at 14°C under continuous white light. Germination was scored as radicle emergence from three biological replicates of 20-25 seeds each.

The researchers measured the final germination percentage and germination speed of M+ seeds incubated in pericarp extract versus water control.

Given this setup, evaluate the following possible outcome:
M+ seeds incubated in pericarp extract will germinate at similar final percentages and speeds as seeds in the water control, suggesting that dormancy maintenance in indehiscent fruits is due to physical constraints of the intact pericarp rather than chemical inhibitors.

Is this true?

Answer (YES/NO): NO